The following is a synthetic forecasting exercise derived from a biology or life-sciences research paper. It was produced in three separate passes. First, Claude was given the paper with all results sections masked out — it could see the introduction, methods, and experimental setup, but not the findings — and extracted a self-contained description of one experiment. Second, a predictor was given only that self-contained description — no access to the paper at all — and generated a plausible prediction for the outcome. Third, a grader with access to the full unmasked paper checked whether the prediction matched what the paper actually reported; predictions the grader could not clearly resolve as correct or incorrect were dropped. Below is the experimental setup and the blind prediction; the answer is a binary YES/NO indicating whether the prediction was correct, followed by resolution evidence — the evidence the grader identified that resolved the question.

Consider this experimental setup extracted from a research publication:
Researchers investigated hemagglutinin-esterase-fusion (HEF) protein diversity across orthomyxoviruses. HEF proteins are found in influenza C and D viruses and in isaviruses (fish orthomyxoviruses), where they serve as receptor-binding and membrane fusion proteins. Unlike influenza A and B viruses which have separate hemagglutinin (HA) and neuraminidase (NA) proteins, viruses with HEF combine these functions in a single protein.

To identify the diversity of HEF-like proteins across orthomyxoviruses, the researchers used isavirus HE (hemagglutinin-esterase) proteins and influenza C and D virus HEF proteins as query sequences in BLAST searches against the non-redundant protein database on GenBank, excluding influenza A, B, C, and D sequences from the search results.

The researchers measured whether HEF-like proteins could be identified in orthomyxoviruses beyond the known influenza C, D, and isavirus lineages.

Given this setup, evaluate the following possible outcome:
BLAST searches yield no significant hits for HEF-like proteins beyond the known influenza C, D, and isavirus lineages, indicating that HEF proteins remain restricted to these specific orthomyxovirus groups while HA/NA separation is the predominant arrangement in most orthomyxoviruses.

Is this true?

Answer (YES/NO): NO